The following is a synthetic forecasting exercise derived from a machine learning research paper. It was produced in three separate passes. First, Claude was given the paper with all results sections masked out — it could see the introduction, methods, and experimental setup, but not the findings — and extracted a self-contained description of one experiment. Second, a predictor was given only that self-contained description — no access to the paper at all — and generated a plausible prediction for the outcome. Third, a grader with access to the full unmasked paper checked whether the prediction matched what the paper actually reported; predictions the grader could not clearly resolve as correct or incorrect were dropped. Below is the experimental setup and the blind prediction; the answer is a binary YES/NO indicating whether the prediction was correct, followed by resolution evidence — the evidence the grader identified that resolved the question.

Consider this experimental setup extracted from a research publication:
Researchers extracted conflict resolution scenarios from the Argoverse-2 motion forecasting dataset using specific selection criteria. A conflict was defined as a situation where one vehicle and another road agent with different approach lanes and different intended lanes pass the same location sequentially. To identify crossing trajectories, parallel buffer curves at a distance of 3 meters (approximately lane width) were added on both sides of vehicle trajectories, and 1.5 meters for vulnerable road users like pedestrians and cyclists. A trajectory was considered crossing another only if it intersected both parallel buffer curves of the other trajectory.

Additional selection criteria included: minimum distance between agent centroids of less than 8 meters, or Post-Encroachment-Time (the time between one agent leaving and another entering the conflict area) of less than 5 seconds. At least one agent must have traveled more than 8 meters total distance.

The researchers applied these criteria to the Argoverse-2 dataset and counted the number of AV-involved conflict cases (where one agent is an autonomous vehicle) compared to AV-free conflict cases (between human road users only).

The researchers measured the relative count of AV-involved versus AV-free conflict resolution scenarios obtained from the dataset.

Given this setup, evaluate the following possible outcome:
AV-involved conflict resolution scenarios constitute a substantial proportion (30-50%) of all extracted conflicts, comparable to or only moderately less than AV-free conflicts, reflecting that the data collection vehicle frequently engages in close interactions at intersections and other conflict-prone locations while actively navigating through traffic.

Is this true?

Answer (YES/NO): NO